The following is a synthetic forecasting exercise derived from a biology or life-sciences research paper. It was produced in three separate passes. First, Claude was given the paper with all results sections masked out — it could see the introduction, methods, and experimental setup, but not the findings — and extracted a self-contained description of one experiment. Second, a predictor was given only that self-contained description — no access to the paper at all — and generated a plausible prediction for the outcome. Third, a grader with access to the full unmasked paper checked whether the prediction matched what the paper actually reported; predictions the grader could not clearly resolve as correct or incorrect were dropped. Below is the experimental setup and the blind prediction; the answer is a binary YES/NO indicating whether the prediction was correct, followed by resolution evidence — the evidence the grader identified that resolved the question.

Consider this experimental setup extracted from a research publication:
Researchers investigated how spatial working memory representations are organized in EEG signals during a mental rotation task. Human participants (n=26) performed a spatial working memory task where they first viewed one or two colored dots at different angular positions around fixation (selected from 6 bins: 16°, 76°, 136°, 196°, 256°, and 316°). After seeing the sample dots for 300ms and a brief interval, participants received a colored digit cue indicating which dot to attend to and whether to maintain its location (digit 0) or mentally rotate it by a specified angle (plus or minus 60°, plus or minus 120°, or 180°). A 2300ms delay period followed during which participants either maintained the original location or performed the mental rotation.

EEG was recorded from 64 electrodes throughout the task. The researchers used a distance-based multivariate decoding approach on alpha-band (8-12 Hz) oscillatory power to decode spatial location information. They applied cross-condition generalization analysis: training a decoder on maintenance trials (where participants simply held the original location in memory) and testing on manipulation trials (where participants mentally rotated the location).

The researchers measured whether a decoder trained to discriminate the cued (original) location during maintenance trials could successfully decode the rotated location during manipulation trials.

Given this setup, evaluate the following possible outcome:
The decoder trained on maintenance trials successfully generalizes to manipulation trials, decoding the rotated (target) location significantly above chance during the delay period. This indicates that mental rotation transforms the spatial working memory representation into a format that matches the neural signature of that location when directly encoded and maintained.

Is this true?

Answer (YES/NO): YES